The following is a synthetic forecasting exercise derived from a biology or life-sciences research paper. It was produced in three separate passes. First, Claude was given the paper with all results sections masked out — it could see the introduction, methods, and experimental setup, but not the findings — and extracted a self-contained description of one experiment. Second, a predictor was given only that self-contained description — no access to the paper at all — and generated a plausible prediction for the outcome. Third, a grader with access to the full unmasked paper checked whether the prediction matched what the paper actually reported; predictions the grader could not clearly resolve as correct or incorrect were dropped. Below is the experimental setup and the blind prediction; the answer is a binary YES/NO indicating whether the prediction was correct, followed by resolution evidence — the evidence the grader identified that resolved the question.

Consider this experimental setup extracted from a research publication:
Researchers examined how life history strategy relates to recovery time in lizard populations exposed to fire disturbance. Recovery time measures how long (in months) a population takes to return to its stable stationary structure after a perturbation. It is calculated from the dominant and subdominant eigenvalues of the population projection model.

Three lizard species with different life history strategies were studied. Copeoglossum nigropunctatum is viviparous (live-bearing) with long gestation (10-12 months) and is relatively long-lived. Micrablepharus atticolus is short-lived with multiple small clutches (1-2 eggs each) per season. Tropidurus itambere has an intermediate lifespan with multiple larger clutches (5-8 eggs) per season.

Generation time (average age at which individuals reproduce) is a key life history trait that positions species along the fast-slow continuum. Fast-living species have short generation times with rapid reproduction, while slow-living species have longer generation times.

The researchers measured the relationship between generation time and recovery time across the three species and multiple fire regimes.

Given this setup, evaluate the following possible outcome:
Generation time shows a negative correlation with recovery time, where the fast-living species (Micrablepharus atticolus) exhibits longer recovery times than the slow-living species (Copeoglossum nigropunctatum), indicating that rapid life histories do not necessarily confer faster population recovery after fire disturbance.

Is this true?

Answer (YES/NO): NO